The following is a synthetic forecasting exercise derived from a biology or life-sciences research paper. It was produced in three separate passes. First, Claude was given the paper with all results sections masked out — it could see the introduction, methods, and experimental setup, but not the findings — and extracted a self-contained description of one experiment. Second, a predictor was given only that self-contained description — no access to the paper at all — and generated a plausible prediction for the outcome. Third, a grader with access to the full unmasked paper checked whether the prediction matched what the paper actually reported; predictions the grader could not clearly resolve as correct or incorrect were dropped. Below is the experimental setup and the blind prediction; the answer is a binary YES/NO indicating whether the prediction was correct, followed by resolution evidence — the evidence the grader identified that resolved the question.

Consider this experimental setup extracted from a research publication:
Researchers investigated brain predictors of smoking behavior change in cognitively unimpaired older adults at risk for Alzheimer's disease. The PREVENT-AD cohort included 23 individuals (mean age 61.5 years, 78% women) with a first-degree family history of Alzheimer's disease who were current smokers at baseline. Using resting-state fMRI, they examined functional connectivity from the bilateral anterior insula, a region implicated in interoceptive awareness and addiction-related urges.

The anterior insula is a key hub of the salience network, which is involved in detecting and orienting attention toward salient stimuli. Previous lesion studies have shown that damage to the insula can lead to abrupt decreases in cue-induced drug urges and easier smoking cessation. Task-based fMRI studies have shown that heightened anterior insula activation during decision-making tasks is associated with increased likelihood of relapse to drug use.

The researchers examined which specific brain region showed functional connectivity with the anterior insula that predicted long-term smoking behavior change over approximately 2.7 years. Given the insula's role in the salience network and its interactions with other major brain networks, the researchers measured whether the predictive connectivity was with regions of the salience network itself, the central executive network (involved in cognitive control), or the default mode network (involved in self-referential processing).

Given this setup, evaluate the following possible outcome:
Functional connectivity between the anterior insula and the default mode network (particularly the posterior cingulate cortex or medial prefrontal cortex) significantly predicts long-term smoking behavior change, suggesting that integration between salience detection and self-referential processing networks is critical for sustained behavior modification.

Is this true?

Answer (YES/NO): YES